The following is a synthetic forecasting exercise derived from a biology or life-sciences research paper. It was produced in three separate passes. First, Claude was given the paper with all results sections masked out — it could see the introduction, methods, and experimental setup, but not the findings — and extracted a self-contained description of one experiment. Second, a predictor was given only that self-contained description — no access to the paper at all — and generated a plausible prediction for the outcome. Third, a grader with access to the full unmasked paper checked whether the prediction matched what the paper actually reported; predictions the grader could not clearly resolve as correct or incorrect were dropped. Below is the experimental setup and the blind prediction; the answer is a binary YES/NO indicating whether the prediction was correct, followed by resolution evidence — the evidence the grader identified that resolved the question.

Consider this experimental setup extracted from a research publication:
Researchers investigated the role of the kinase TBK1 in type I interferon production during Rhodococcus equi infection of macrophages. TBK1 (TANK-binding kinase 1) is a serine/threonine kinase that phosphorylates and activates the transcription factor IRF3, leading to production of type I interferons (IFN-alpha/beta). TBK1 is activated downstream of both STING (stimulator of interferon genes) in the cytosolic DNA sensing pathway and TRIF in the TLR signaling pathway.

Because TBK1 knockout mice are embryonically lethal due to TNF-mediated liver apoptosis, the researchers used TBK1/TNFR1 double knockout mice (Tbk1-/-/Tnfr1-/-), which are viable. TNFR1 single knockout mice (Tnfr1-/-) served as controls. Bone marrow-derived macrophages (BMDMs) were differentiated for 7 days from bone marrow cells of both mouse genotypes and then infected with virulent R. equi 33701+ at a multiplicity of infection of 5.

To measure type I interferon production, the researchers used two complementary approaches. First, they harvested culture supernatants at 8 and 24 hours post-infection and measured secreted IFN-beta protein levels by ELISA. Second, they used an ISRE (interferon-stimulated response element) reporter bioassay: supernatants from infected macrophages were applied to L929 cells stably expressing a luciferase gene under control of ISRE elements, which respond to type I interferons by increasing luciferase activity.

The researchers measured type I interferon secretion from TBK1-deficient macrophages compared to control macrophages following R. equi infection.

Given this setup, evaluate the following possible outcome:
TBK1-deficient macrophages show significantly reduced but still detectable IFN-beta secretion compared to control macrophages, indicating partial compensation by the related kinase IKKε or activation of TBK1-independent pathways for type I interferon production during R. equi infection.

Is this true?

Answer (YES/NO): NO